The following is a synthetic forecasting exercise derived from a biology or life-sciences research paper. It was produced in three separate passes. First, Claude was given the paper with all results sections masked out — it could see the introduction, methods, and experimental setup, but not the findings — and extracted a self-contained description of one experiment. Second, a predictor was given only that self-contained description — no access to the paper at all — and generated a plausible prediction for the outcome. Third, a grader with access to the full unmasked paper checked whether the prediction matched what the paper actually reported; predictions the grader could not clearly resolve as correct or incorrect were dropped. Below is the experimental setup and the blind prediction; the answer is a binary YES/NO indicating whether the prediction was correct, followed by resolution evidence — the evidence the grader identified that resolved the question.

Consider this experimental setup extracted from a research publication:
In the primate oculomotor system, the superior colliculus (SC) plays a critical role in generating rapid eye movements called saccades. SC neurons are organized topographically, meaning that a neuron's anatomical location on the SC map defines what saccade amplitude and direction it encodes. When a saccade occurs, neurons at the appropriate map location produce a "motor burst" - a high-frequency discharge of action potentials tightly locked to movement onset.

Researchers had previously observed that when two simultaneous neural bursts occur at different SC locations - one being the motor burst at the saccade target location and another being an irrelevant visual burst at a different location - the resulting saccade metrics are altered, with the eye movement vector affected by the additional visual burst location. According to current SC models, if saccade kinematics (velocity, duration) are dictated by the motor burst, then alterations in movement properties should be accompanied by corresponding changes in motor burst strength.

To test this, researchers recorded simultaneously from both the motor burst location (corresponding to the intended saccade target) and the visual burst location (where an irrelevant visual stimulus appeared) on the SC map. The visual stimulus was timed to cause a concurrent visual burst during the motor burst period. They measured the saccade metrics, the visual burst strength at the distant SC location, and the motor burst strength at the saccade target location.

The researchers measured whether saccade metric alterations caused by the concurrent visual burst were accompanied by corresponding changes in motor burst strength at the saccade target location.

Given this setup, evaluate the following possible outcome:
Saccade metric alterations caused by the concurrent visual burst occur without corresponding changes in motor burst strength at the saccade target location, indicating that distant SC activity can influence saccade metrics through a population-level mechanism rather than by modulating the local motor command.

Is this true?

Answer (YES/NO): YES